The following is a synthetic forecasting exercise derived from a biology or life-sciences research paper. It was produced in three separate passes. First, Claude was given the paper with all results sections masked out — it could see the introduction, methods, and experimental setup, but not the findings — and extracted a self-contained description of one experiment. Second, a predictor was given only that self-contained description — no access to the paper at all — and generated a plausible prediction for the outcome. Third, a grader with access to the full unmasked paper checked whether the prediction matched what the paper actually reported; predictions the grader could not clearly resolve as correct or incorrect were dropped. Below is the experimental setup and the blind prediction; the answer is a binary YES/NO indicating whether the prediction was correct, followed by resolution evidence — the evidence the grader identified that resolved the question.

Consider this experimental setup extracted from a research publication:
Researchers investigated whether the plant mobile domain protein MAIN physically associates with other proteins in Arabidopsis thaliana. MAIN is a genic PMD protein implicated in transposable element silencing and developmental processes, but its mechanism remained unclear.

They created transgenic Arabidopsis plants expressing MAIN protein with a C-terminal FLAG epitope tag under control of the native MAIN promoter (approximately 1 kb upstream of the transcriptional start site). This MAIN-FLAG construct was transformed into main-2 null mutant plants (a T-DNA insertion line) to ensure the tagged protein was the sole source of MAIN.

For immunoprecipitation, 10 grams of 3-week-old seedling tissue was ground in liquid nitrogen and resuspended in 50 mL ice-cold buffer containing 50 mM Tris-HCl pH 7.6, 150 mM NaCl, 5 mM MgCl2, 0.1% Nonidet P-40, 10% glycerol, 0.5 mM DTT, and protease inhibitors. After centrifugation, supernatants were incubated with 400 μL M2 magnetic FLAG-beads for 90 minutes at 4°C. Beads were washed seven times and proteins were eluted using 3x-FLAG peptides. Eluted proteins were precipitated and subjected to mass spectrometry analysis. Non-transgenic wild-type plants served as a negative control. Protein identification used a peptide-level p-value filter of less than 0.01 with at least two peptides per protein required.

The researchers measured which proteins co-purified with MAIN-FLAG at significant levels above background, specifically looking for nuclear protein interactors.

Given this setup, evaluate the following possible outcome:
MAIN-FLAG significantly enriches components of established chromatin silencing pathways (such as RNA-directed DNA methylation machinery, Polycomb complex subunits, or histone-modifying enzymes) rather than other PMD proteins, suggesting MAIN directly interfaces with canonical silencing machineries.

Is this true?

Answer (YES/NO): NO